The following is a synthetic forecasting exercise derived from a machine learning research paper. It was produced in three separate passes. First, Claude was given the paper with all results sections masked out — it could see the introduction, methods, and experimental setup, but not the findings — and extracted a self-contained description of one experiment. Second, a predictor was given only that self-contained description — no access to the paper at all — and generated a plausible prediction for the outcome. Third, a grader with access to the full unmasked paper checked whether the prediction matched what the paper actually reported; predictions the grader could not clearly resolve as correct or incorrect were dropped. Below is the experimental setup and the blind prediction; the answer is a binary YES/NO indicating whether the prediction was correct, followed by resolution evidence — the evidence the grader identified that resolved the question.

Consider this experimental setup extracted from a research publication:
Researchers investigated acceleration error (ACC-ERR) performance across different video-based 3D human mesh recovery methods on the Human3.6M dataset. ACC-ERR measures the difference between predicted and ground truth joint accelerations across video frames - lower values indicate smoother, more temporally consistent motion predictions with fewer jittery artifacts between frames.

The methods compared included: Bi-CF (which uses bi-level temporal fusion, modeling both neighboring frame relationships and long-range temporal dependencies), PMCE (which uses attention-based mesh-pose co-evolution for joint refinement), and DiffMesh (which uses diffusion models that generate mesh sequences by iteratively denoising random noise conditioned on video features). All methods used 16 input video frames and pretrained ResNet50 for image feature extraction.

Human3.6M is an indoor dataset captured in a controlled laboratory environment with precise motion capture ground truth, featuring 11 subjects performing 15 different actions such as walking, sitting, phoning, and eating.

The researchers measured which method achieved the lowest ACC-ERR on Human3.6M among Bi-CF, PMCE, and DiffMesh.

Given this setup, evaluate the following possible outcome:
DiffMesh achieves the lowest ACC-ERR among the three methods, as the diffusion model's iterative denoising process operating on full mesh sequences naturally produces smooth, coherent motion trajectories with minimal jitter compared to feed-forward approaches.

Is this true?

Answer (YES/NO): NO